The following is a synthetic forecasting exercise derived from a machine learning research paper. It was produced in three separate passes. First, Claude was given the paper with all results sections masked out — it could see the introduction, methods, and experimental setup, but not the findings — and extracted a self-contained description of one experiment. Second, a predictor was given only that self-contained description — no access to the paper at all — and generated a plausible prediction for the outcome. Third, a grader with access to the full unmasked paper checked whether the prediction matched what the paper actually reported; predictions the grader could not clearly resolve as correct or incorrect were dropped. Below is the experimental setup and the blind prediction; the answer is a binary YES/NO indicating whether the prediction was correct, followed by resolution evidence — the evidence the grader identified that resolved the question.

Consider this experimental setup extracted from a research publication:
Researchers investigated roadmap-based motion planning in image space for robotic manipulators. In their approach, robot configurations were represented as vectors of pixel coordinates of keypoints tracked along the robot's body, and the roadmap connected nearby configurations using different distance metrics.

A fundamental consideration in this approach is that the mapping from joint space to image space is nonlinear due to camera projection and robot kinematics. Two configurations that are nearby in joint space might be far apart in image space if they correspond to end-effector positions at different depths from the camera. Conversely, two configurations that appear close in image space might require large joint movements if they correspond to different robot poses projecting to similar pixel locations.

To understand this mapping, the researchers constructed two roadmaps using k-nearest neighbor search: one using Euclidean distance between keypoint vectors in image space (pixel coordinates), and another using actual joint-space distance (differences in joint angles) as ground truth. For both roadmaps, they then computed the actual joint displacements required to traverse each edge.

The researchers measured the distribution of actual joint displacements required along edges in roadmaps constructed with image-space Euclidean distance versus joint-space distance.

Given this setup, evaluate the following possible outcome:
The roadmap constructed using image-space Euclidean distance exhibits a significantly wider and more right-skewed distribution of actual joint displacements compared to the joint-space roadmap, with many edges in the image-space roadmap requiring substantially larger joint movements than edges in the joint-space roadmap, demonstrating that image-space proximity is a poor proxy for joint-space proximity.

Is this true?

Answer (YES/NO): YES